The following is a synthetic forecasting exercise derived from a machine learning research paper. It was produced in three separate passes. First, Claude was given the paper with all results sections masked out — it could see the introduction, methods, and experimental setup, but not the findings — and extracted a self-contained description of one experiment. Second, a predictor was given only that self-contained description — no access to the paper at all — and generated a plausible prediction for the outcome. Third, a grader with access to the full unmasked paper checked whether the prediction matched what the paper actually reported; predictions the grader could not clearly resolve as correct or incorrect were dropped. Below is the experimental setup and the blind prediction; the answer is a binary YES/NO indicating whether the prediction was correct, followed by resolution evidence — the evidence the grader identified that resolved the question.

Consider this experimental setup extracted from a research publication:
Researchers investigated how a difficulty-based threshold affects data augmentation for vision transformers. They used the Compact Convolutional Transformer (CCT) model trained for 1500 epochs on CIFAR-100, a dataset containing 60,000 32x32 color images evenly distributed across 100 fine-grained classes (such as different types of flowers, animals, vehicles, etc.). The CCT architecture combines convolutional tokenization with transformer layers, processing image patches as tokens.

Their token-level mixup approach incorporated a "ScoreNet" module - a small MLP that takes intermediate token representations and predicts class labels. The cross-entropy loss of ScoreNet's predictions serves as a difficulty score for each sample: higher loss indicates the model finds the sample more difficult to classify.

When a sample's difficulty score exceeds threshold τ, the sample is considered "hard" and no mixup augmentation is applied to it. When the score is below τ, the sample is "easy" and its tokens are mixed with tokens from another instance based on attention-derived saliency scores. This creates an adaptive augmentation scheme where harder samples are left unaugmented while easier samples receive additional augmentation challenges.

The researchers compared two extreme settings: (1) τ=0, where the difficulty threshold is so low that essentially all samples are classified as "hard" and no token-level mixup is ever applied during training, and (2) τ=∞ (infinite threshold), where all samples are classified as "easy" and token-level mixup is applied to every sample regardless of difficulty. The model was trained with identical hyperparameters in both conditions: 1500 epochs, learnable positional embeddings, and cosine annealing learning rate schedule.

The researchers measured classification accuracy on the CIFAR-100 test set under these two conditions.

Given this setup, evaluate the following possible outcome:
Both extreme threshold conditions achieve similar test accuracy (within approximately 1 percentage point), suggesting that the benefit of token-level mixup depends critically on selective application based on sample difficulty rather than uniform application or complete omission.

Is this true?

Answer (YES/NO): NO